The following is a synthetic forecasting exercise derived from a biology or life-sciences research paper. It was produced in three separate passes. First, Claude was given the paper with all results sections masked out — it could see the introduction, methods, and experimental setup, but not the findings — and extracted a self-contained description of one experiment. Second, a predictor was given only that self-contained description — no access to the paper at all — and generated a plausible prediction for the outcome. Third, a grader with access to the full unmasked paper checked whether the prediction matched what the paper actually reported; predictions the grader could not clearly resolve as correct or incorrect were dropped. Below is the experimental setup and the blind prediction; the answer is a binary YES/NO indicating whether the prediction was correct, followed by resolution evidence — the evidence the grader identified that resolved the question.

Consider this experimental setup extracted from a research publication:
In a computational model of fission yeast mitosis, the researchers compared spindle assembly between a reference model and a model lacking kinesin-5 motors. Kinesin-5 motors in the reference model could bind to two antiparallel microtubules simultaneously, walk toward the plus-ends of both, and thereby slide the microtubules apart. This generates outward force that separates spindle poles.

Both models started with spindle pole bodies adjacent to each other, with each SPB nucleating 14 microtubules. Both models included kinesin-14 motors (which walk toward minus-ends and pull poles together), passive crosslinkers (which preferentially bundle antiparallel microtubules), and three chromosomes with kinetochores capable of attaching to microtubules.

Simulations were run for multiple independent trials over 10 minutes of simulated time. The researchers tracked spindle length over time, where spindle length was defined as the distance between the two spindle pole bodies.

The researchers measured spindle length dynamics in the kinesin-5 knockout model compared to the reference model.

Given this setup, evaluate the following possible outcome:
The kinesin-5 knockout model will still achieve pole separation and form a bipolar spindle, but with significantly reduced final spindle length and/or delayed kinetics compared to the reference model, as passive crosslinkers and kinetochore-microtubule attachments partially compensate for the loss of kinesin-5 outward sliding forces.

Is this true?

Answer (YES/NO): NO